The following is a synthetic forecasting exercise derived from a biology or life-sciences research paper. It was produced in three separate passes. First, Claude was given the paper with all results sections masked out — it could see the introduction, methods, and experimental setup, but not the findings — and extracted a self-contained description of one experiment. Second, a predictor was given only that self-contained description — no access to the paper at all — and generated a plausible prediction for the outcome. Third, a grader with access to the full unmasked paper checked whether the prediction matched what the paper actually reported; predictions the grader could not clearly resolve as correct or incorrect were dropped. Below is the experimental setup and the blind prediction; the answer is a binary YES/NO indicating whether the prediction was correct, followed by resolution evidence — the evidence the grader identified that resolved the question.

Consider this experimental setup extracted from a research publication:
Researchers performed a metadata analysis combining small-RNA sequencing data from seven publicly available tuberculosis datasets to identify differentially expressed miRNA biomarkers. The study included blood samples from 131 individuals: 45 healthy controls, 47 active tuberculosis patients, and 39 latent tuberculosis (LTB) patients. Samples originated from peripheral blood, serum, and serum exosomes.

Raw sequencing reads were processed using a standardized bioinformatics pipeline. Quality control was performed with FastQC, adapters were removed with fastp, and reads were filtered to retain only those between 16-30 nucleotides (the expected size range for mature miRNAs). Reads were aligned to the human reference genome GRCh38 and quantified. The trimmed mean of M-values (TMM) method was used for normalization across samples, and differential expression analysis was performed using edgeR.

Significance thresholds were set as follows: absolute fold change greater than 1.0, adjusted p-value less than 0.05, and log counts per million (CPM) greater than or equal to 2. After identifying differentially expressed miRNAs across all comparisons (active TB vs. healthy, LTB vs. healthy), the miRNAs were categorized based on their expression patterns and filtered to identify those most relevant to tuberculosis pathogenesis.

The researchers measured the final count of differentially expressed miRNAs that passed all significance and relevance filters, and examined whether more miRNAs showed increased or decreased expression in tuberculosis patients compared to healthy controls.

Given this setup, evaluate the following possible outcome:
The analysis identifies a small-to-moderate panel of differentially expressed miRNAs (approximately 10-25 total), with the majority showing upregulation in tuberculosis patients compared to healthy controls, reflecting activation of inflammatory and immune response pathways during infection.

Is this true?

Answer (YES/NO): NO